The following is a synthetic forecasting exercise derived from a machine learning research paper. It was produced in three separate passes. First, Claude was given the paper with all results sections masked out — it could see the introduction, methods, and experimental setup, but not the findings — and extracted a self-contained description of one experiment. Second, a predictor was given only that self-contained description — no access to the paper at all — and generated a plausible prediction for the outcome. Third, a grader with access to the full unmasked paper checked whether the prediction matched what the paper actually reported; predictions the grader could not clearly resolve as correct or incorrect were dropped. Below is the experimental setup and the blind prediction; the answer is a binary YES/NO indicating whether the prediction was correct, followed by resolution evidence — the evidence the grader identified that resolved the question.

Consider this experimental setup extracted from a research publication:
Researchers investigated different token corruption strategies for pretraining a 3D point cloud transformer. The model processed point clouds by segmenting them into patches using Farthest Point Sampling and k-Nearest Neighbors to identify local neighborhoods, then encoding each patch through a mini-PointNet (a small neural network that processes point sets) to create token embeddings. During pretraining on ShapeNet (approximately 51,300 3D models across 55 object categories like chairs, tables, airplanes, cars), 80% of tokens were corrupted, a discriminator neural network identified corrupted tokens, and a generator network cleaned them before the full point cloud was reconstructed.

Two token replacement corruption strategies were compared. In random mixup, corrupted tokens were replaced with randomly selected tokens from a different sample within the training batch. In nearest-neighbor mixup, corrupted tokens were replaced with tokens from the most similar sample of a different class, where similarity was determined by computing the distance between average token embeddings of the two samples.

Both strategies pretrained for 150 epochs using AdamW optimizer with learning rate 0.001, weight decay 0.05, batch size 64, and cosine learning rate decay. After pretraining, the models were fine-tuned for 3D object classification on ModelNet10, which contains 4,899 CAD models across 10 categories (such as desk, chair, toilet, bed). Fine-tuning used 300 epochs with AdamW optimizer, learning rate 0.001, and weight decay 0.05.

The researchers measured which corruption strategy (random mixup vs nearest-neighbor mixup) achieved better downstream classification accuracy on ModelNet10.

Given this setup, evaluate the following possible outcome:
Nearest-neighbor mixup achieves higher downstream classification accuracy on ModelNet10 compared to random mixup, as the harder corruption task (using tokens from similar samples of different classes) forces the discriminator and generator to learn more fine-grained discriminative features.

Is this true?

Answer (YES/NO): NO